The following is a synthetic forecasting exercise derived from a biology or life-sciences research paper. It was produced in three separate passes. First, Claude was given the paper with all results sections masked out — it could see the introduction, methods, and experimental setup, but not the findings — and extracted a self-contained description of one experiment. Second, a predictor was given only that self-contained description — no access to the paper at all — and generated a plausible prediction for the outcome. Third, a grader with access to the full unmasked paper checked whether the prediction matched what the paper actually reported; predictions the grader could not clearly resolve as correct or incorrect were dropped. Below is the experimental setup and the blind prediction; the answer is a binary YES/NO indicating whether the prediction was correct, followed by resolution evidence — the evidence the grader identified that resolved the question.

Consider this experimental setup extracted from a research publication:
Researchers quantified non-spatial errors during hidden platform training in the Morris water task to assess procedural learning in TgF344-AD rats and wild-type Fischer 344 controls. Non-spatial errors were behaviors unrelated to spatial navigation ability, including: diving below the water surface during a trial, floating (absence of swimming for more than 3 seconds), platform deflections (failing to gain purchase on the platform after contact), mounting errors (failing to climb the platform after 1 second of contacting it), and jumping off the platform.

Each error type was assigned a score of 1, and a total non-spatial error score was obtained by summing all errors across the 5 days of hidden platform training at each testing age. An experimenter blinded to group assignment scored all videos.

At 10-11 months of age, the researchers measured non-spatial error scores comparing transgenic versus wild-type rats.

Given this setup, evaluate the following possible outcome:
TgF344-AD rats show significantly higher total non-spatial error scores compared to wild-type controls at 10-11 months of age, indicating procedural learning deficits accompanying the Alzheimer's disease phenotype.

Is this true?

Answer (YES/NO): NO